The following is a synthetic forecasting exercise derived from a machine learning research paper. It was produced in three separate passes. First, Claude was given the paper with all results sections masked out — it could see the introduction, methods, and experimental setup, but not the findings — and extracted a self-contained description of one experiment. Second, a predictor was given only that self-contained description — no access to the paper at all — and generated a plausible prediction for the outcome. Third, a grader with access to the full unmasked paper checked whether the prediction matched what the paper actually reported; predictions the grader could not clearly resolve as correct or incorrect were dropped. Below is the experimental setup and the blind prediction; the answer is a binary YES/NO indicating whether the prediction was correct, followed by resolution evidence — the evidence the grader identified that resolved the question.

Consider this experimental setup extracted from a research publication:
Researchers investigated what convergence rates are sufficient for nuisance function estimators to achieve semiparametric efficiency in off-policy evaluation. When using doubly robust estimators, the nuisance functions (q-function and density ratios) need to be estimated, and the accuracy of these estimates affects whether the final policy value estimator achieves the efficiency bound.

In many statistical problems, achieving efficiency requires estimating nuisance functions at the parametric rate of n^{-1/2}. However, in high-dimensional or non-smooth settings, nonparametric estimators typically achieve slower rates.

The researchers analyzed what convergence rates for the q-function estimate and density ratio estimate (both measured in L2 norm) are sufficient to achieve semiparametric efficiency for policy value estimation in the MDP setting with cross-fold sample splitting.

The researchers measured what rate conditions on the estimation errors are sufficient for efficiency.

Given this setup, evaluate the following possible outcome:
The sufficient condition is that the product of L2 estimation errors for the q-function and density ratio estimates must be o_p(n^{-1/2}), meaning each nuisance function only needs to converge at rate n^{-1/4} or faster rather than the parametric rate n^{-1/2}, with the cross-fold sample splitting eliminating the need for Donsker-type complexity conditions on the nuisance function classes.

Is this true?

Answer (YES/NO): YES